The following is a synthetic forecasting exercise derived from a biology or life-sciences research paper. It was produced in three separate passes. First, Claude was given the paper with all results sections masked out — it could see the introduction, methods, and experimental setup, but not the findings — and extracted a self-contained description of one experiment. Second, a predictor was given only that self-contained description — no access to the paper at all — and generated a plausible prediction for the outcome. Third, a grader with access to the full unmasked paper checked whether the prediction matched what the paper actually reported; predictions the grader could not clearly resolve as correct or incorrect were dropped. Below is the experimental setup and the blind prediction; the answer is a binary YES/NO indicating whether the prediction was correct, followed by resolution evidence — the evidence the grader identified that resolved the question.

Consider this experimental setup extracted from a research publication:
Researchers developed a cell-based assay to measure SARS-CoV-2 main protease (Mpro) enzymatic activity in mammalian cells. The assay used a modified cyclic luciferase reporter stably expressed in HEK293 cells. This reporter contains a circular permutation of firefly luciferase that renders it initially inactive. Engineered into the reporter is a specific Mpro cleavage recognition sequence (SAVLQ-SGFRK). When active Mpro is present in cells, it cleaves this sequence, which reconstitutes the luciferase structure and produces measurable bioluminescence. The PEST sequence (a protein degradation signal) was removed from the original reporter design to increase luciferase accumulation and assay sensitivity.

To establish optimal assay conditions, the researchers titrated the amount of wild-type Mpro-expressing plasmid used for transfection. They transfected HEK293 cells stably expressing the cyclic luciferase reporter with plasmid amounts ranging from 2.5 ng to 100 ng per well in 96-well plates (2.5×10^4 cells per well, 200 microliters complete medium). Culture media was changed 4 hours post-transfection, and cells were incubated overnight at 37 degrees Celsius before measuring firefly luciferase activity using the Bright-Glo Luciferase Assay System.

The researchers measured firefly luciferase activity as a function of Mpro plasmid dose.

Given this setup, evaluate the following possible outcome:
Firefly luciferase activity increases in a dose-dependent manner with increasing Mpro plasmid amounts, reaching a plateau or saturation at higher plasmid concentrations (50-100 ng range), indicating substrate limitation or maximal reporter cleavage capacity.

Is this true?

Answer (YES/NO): NO